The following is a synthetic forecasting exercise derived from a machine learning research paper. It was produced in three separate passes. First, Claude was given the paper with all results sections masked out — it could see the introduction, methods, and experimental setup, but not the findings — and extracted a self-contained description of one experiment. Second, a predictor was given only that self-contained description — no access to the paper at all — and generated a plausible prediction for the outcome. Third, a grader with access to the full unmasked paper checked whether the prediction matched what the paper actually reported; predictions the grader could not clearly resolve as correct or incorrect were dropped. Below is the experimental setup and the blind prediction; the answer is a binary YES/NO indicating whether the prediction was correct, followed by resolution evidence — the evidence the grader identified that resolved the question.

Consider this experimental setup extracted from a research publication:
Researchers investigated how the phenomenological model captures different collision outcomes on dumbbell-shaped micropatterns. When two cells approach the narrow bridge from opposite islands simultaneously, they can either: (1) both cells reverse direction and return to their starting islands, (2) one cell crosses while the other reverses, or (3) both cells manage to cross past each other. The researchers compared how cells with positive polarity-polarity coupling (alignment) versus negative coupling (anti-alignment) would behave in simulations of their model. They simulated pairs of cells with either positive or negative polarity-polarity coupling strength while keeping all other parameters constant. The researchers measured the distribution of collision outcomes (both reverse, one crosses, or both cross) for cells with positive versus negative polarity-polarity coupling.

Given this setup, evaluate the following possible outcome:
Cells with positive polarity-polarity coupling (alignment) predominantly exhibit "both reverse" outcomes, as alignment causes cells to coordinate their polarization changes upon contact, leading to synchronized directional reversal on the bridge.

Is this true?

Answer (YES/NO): YES